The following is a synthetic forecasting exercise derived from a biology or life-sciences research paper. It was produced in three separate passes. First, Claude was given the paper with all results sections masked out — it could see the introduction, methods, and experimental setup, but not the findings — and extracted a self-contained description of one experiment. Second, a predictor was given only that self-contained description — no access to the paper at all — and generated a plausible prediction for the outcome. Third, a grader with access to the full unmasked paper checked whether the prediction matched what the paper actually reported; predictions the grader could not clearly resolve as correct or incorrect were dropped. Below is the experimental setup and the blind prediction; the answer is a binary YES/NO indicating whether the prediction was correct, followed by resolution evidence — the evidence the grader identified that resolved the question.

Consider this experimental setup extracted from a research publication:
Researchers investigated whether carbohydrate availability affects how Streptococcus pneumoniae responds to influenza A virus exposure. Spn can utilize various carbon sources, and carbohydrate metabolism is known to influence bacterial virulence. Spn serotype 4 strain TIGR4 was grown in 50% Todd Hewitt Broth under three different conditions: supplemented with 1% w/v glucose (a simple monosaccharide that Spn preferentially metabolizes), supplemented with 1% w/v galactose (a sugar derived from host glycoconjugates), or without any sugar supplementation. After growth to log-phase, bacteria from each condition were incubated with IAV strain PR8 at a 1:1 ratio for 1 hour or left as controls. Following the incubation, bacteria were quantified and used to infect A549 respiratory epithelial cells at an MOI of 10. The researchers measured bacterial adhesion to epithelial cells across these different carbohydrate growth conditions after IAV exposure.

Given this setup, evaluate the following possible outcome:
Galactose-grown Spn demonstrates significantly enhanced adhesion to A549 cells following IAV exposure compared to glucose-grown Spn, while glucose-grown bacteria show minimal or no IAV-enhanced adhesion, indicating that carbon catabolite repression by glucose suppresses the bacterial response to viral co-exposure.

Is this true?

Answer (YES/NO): NO